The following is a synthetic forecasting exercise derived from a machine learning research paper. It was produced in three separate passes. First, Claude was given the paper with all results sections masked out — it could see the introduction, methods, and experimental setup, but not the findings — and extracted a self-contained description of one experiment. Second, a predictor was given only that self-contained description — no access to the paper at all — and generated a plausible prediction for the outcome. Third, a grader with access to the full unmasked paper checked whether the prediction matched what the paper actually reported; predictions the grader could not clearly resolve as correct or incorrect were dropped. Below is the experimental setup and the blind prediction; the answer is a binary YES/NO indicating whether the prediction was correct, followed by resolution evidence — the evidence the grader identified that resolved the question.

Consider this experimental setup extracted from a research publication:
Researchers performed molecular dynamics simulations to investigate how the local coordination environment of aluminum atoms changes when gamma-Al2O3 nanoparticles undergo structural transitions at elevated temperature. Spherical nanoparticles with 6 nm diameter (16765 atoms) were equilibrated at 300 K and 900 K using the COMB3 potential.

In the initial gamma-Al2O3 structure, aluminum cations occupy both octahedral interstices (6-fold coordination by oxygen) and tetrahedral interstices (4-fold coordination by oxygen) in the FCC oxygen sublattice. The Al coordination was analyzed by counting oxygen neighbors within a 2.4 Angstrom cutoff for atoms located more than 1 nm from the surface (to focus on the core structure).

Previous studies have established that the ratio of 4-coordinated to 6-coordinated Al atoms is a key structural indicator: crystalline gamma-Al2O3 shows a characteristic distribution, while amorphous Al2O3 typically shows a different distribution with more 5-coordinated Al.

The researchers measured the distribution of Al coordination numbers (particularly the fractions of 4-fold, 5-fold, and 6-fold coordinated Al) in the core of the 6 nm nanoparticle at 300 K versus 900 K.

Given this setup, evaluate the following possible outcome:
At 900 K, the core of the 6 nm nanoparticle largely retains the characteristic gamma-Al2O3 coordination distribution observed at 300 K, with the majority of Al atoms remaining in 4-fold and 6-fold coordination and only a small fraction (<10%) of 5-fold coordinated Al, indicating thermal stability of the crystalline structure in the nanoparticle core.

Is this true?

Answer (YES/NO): NO